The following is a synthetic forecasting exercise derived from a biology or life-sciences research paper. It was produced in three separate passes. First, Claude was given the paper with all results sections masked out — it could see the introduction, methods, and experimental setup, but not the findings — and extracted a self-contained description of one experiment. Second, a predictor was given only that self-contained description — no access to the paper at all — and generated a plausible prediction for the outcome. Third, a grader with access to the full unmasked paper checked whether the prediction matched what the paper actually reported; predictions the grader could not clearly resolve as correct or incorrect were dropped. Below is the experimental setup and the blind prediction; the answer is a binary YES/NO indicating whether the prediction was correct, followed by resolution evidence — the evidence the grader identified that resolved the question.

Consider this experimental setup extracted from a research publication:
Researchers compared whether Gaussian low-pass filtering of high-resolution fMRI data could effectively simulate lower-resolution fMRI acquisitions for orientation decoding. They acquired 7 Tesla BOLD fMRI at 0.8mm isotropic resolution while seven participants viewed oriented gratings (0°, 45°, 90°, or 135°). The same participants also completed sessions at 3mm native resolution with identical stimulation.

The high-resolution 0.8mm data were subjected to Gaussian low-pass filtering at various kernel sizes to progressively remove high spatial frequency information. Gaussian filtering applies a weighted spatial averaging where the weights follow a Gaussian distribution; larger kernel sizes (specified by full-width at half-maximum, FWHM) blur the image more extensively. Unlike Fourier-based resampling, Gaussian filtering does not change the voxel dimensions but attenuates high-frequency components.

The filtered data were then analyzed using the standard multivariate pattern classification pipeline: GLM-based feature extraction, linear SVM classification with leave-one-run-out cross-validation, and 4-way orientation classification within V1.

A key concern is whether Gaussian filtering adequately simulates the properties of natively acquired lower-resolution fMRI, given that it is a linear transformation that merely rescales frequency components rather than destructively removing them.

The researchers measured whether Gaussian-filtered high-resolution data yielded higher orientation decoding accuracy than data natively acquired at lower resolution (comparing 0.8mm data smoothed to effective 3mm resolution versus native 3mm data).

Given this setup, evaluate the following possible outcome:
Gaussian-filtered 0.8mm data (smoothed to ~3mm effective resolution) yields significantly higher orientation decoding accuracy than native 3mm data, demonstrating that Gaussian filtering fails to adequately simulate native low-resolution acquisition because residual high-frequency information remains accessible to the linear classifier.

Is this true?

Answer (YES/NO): NO